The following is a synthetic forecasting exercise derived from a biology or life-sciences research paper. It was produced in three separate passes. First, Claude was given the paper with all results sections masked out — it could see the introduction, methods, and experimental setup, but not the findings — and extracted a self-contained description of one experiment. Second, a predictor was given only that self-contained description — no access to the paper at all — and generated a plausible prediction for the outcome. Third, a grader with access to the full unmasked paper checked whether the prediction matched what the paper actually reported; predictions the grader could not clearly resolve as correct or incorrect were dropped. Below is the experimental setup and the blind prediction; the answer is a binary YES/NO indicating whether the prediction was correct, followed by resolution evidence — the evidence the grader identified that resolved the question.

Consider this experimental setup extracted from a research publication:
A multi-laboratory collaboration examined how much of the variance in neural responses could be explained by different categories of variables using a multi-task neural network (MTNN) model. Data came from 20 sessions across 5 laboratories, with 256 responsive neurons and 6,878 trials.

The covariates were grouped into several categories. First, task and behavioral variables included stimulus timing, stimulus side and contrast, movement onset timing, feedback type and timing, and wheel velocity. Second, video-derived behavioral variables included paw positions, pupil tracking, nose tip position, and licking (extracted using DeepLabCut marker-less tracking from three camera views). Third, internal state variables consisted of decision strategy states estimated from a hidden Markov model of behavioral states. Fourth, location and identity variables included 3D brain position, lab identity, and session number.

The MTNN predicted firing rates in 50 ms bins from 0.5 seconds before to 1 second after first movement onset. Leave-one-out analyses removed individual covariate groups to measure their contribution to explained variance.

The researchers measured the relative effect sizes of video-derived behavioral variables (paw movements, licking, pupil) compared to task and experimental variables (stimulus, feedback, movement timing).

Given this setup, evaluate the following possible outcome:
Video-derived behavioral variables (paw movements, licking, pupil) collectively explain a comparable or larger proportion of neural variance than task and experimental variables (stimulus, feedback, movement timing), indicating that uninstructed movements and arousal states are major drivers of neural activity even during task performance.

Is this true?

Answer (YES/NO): YES